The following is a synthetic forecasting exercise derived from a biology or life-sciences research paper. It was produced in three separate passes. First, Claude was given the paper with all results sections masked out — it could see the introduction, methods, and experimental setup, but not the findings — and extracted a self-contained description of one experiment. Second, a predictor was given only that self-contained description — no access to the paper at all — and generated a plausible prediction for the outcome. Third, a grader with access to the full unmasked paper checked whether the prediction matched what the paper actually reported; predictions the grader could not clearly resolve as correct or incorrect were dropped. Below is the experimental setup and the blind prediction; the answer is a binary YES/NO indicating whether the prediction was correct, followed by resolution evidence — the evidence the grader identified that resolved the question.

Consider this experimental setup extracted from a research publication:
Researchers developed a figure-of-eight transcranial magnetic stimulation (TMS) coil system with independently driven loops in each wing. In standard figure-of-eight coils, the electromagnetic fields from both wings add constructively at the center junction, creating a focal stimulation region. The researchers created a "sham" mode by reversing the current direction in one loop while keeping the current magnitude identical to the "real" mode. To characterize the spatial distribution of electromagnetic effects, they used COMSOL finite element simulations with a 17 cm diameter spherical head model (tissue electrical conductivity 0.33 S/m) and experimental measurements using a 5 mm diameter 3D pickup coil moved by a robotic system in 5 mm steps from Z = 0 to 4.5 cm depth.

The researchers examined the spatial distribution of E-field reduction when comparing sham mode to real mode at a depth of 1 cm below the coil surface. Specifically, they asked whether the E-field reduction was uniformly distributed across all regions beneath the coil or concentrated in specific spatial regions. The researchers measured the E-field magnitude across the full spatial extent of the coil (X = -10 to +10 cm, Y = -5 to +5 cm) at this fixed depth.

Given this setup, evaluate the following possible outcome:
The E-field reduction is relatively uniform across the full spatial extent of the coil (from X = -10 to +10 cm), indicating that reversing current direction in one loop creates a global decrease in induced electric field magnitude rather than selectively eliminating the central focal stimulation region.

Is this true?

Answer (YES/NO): NO